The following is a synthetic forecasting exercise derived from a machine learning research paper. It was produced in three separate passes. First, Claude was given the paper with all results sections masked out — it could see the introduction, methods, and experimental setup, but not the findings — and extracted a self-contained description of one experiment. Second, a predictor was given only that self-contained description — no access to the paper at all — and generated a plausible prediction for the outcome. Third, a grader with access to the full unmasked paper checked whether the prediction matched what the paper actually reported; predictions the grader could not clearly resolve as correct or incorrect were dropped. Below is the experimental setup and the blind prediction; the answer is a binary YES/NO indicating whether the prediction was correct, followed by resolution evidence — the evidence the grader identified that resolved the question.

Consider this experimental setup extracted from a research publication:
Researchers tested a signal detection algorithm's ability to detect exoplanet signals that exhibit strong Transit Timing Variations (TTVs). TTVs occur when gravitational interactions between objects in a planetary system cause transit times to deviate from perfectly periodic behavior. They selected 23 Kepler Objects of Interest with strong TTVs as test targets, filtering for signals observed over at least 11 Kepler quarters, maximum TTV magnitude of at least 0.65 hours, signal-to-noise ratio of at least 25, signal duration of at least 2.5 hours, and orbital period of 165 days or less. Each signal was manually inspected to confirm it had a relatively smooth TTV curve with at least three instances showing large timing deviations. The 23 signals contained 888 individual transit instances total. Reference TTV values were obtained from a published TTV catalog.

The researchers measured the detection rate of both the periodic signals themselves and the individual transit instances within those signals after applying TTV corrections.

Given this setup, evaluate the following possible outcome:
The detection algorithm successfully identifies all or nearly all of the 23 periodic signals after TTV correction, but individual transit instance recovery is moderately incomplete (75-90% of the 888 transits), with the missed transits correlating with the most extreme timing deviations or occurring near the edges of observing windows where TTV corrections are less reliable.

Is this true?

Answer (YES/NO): NO